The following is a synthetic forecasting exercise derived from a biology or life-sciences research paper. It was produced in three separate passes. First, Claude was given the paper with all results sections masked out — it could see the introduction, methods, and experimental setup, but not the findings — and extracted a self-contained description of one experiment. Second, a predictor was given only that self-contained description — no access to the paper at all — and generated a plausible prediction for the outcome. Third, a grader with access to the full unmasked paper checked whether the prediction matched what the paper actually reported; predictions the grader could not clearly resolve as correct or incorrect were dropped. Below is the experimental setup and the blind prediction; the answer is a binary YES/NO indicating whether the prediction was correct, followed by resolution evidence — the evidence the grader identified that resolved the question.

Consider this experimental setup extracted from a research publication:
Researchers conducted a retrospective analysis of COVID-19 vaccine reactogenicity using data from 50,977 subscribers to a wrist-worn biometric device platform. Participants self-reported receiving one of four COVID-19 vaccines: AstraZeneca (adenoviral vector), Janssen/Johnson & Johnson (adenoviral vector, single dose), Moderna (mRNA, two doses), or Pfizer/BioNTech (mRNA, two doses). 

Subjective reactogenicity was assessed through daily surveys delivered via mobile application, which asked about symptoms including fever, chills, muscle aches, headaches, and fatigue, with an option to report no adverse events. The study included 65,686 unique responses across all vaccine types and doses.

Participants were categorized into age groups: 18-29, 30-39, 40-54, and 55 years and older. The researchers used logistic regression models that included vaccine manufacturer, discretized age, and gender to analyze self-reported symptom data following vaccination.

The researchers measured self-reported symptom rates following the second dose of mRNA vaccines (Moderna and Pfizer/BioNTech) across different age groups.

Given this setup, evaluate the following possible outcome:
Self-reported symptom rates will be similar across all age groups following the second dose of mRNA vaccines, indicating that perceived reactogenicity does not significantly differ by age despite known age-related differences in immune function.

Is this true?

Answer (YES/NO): NO